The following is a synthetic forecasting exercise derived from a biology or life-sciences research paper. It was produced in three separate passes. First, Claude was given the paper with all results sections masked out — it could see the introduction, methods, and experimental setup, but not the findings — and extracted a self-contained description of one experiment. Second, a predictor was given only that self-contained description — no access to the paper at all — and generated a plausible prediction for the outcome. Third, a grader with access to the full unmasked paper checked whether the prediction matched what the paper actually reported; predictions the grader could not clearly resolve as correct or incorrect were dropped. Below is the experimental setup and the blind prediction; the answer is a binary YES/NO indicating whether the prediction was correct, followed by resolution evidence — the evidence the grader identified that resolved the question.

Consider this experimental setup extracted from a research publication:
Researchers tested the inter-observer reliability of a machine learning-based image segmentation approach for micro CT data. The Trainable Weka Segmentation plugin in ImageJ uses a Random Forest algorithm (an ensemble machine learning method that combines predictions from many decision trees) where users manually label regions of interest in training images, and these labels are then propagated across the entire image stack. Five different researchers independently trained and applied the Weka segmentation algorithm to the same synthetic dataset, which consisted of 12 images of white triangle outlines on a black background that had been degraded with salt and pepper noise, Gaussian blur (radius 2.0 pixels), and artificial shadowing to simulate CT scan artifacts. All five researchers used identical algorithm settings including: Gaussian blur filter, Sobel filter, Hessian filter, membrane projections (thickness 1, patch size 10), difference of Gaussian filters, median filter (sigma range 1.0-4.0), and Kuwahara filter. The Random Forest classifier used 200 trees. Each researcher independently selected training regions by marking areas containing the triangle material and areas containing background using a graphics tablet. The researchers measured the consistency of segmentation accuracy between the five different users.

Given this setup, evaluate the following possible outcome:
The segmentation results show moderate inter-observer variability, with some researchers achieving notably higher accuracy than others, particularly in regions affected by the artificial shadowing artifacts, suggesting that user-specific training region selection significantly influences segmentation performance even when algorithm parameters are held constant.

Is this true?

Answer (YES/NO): NO